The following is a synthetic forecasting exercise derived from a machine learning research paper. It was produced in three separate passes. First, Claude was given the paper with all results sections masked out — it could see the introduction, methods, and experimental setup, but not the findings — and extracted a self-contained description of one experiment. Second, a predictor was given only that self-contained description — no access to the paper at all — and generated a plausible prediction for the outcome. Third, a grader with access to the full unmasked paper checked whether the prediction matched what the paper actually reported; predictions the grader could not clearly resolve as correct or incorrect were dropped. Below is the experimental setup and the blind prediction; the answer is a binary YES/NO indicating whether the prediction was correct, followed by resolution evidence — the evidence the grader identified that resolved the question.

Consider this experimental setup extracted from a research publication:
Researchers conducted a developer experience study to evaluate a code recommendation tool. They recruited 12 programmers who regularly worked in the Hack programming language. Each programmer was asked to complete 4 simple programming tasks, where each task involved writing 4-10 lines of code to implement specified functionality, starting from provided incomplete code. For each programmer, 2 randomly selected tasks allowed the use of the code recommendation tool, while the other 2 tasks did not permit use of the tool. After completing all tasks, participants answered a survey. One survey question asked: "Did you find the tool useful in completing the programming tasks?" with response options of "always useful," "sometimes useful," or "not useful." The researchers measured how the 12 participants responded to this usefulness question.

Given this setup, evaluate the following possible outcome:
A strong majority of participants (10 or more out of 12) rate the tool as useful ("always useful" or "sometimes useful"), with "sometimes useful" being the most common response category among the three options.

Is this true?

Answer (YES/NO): NO